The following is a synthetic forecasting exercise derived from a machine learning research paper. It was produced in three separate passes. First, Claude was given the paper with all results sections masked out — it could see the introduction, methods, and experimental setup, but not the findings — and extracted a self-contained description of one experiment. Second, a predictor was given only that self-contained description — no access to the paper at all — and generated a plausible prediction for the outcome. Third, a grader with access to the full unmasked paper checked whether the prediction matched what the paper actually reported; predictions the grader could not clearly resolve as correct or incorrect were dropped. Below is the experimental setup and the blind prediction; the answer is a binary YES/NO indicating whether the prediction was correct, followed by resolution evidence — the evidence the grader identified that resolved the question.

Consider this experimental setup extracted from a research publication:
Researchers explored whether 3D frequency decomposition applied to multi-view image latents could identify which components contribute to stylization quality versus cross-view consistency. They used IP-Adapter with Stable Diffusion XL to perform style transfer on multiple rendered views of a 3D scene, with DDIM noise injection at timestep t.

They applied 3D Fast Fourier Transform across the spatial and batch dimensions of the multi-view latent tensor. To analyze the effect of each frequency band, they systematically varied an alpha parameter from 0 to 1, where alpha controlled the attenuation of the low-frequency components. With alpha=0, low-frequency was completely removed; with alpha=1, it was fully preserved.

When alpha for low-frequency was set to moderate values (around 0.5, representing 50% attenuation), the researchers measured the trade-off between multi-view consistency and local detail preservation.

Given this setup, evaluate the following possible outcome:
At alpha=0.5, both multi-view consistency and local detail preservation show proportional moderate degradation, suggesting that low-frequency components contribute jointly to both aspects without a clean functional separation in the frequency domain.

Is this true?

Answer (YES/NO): NO